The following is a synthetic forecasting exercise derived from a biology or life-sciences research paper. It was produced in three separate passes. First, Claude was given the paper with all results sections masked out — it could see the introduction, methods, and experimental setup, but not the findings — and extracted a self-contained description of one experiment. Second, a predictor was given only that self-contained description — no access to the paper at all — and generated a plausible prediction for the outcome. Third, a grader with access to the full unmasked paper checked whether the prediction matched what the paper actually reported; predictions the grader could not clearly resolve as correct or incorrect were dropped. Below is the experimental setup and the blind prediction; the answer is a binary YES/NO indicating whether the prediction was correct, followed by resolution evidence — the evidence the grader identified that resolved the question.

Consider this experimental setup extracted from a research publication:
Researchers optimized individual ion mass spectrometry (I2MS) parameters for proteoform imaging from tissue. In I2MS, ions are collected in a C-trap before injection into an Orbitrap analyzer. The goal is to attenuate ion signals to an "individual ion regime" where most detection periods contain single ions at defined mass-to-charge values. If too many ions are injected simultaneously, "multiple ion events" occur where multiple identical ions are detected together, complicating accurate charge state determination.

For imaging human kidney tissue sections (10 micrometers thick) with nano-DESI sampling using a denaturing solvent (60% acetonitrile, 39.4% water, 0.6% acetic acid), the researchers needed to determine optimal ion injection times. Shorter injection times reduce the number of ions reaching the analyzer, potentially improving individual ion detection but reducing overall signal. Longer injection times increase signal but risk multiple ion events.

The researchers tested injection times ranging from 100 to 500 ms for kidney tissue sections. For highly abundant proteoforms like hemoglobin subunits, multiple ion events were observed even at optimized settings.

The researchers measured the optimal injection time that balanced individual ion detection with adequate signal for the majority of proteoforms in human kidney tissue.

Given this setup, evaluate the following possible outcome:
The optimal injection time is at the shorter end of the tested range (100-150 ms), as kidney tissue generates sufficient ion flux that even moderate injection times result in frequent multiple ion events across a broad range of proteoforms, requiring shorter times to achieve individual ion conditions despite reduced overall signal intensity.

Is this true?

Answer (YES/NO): NO